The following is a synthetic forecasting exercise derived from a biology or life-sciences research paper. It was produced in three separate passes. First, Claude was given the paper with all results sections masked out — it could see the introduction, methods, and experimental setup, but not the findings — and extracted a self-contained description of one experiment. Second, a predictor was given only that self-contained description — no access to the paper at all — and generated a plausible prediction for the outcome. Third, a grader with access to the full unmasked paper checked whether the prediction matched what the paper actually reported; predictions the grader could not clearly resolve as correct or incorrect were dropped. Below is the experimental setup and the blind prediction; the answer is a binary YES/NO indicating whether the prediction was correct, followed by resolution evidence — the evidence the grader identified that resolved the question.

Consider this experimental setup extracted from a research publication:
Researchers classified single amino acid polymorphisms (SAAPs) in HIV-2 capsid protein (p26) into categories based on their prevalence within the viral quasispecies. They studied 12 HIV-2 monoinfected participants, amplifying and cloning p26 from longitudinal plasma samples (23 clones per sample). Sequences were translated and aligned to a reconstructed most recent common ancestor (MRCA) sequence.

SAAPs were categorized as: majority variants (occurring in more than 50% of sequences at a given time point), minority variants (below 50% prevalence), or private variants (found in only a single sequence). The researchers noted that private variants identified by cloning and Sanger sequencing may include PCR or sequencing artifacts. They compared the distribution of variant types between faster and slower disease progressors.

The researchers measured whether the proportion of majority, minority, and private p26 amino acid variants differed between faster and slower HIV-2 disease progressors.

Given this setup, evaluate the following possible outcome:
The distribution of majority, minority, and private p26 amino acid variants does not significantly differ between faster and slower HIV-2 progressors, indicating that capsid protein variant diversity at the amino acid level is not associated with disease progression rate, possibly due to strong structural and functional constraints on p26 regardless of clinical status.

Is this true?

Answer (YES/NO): NO